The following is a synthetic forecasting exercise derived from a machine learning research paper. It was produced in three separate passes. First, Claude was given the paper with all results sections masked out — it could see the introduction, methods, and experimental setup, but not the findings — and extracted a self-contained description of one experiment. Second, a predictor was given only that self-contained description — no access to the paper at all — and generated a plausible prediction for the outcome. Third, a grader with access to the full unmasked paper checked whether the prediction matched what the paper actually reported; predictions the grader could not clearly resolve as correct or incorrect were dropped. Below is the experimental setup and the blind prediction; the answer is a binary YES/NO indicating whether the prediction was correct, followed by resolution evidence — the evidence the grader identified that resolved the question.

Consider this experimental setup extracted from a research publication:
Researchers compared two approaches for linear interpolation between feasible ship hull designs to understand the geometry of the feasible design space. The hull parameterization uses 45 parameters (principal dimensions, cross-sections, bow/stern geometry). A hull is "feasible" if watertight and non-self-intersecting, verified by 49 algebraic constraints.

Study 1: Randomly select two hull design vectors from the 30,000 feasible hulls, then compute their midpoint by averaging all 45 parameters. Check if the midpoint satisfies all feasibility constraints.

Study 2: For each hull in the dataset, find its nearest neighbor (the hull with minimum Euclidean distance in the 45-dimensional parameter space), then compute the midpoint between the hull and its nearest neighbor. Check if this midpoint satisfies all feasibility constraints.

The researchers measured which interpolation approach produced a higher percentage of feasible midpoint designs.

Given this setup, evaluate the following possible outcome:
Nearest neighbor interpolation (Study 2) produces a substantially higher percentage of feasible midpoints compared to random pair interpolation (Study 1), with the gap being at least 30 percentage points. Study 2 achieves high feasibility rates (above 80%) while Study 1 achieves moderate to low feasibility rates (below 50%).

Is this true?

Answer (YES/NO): NO